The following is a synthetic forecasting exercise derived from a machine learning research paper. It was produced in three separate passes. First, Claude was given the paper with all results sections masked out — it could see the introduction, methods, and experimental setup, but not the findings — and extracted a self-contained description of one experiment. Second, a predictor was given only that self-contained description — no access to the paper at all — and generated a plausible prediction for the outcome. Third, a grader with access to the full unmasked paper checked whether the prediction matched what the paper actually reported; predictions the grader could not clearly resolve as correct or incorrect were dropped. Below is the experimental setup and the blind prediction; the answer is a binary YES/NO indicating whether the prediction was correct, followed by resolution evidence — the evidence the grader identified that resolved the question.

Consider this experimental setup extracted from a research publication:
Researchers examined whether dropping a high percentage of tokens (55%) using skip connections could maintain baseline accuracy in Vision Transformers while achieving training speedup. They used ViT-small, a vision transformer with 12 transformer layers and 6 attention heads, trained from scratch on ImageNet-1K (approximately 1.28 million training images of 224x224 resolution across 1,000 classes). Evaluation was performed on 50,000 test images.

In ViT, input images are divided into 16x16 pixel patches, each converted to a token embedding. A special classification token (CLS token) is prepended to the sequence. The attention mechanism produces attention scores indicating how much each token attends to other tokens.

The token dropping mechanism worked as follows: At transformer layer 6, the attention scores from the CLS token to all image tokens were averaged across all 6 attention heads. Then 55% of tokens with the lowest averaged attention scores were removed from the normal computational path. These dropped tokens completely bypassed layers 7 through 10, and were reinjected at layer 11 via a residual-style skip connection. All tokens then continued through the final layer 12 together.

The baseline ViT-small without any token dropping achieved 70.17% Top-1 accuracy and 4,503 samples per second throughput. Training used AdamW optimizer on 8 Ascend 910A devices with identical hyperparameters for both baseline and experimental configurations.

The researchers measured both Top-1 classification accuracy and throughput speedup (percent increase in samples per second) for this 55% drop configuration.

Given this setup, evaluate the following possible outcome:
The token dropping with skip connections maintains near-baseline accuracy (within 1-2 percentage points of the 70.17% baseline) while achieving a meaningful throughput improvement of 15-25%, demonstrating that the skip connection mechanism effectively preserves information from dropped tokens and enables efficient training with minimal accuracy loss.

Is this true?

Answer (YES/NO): NO